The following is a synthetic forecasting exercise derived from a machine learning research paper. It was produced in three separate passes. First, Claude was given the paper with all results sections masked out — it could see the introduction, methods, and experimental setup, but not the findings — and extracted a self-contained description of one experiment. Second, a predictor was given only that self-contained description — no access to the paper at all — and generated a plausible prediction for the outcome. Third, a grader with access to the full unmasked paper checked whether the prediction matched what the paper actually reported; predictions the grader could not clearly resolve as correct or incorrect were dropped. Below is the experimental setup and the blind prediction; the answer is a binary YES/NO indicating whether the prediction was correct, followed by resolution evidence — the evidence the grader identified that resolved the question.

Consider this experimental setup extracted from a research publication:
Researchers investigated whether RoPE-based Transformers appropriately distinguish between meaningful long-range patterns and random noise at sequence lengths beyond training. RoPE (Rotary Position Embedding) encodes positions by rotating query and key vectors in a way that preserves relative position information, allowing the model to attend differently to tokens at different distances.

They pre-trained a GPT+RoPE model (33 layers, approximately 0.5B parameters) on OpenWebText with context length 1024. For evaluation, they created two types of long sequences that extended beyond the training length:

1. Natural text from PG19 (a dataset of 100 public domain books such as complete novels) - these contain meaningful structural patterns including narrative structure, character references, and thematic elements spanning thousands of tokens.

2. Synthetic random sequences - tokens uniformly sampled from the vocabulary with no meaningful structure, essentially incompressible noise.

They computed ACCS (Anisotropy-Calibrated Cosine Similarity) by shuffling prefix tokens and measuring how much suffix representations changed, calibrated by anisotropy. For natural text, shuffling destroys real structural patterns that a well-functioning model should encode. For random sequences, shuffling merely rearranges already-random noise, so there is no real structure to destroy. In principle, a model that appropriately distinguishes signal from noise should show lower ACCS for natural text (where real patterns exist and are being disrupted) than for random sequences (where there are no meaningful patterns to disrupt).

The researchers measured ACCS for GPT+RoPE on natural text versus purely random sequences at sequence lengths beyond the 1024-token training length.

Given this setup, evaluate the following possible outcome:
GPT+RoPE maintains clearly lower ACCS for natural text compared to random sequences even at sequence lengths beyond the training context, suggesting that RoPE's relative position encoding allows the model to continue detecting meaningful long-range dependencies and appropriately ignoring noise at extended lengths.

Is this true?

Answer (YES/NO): NO